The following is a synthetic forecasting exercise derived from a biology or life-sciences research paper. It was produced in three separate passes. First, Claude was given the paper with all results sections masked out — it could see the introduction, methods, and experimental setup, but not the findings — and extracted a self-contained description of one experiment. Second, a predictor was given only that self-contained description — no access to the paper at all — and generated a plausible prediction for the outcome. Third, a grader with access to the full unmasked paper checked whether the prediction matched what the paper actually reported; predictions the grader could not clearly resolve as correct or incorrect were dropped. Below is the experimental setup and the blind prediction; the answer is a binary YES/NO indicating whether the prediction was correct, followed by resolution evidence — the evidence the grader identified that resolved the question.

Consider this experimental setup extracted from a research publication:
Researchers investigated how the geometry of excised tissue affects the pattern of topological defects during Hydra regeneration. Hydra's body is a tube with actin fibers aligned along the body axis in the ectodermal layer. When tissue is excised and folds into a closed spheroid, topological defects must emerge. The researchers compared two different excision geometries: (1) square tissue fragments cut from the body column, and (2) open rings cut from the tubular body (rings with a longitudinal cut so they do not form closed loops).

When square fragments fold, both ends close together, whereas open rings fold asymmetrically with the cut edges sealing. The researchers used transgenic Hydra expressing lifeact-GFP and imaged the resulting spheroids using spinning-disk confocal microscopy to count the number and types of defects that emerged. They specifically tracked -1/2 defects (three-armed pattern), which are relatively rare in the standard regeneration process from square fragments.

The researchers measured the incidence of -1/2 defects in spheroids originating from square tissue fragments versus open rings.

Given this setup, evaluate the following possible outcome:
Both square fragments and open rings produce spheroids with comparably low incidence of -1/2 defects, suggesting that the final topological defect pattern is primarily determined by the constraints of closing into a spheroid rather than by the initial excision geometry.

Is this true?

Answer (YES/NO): NO